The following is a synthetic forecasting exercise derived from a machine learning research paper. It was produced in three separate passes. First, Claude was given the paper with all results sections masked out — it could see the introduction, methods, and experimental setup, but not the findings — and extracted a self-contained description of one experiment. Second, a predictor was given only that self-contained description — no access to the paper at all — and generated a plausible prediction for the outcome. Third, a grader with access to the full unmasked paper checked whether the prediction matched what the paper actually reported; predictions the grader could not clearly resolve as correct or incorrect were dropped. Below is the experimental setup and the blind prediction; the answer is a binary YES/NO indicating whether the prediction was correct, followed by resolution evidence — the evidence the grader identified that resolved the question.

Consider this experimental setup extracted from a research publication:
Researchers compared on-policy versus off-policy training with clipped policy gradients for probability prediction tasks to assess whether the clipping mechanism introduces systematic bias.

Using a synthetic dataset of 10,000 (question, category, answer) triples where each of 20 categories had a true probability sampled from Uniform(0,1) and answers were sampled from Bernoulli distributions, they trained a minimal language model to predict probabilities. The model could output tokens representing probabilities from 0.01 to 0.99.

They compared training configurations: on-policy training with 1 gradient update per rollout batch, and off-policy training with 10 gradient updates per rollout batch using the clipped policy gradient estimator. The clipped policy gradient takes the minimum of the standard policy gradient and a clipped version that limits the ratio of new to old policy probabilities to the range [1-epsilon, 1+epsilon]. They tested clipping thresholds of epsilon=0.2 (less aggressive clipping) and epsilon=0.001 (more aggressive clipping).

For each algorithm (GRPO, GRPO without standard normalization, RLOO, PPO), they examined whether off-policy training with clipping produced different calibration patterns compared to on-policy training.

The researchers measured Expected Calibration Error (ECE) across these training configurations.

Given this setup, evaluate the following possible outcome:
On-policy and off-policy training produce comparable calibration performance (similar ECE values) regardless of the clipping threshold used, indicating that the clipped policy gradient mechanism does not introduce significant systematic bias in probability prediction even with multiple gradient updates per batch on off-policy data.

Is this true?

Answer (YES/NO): YES